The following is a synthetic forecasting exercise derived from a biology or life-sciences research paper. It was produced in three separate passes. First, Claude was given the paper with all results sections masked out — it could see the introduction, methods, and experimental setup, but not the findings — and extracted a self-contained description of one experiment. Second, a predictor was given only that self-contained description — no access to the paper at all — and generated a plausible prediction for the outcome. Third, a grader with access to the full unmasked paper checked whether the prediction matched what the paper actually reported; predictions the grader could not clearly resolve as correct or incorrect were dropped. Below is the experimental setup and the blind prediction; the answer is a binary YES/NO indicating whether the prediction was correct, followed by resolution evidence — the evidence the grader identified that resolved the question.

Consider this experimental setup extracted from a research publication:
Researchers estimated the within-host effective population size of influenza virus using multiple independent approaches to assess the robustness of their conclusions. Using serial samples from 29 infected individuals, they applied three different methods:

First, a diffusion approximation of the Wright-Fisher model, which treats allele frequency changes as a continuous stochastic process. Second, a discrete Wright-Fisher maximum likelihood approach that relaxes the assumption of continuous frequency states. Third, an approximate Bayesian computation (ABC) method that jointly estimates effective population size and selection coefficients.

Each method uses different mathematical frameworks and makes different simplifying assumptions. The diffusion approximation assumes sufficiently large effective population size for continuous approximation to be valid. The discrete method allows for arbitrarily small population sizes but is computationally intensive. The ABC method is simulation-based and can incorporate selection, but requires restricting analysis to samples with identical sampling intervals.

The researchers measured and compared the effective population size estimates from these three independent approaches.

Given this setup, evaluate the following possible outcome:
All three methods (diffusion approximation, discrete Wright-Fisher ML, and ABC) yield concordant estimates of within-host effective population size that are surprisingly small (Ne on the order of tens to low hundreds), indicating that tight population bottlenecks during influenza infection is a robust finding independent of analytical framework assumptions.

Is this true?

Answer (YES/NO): YES